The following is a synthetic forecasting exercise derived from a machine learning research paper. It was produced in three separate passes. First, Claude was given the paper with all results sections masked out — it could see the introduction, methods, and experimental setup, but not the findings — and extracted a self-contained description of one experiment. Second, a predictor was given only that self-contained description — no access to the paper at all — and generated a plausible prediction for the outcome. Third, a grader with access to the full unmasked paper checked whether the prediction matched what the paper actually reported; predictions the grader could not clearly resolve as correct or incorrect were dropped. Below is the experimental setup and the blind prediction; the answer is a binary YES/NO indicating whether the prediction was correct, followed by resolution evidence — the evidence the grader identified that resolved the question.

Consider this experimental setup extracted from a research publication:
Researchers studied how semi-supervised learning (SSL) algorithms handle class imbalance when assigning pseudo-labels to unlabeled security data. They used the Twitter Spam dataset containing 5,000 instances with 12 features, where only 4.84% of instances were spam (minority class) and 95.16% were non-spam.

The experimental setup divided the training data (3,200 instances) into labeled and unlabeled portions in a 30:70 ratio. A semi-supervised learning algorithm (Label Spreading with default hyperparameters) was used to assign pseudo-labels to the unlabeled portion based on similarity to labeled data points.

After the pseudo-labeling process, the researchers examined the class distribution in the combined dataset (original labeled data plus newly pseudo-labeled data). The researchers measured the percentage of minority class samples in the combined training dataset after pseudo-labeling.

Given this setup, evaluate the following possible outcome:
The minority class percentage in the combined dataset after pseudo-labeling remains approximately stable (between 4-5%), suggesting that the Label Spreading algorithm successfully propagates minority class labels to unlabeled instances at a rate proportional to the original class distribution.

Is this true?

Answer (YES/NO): NO